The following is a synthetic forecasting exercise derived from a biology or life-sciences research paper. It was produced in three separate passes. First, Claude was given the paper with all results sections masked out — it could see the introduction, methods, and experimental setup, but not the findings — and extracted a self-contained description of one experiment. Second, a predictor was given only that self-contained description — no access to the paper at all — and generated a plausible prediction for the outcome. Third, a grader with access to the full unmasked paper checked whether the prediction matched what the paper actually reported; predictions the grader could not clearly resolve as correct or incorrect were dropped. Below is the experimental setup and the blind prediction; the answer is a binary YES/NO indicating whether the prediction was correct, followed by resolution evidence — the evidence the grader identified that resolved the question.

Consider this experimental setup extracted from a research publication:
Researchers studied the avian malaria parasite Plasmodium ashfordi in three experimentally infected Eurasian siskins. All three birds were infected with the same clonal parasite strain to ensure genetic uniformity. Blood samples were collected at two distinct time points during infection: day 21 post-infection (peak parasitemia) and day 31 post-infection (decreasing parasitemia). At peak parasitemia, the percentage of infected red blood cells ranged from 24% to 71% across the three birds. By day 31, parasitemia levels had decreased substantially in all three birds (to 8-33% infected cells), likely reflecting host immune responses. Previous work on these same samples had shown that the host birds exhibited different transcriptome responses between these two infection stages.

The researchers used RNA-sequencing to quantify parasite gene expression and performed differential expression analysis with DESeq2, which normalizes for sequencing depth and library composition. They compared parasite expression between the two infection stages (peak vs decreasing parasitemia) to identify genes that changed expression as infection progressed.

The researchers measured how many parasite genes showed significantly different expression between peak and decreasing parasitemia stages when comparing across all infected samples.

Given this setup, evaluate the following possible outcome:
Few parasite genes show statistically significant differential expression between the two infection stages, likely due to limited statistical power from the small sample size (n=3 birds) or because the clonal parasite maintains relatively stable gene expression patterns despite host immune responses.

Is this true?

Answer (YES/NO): NO